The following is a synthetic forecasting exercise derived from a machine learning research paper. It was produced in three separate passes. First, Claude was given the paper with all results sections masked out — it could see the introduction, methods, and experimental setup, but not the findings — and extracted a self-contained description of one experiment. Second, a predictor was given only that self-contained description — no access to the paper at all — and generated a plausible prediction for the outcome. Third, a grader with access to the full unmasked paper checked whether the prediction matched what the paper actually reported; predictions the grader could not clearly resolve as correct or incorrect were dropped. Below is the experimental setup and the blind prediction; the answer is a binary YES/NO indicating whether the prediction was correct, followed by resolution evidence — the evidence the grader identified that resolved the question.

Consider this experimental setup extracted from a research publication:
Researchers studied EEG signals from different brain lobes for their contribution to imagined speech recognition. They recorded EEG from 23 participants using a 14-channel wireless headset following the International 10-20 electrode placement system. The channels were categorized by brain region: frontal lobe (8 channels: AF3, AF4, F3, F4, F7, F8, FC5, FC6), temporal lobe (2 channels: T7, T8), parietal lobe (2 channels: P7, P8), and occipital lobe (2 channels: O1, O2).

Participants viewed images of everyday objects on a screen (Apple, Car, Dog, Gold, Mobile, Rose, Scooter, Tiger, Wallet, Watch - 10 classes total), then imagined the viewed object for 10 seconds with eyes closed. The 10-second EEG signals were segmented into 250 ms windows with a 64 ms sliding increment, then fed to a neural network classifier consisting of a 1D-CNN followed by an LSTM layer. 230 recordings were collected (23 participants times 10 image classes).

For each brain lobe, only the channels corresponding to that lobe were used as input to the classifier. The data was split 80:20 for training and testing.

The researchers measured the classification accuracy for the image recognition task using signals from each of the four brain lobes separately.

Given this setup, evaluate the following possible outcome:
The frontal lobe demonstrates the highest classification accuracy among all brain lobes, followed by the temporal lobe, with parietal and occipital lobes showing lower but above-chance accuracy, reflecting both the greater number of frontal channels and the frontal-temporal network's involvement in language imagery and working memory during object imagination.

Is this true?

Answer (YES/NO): YES